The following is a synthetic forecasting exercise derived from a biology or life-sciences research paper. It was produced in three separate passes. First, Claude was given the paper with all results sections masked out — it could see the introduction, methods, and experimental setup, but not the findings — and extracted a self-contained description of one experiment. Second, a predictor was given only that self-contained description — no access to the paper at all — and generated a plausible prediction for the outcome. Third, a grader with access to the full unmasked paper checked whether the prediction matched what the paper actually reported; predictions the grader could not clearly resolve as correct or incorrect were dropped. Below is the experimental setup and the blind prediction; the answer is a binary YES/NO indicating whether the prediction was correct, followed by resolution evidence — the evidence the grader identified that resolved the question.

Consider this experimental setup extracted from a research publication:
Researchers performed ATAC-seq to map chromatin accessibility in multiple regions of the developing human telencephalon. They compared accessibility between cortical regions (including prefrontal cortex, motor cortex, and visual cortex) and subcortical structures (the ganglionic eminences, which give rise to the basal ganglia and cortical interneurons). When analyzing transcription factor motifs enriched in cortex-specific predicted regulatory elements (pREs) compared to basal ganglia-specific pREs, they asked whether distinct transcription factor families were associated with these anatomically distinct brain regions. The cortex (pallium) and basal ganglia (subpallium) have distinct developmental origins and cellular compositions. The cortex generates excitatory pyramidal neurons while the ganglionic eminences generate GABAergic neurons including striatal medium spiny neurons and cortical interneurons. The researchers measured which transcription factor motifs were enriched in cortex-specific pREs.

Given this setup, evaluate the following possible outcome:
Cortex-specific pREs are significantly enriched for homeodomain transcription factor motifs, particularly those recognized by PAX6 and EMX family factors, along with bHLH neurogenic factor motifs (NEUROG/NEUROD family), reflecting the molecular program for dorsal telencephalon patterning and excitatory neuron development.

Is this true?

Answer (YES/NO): NO